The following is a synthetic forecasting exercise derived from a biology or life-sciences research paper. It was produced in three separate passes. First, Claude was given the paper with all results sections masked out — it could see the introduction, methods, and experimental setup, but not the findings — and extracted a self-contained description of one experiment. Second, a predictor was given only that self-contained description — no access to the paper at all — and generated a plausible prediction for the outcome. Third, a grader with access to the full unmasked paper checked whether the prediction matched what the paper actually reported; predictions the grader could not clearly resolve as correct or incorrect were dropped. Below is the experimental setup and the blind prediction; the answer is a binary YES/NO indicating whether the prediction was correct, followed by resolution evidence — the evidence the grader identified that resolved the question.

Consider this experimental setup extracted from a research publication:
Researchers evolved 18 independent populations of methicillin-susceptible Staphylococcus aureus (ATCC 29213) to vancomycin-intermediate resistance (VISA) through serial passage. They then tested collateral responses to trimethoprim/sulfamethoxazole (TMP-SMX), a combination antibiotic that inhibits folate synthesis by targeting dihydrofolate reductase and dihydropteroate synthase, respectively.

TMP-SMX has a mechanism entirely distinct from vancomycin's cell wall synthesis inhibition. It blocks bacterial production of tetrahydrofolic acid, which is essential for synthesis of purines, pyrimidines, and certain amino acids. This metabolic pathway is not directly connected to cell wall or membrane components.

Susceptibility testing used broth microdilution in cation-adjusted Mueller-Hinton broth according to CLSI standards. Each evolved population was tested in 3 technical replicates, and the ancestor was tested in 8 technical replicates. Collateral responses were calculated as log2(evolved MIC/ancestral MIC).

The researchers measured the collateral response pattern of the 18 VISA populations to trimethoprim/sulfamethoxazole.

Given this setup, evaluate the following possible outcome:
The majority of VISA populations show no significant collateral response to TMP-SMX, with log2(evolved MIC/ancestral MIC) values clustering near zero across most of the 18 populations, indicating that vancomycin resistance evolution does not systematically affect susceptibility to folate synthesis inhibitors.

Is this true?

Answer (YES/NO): NO